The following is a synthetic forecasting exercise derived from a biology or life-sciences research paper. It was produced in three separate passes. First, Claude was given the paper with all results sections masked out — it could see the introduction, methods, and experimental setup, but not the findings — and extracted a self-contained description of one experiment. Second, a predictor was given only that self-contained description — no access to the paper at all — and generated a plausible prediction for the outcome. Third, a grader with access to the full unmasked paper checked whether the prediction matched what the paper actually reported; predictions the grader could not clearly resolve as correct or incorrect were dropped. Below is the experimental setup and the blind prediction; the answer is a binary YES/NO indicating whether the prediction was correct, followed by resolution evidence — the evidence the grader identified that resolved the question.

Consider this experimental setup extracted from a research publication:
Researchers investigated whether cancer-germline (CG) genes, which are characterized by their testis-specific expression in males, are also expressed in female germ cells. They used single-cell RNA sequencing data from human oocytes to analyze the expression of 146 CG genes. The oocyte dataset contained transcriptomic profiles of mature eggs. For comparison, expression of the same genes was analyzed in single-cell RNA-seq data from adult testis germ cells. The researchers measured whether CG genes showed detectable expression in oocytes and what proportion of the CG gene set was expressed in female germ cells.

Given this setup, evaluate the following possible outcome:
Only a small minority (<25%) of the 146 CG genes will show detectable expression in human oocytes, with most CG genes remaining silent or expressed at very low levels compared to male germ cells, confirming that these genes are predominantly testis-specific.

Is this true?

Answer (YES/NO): NO